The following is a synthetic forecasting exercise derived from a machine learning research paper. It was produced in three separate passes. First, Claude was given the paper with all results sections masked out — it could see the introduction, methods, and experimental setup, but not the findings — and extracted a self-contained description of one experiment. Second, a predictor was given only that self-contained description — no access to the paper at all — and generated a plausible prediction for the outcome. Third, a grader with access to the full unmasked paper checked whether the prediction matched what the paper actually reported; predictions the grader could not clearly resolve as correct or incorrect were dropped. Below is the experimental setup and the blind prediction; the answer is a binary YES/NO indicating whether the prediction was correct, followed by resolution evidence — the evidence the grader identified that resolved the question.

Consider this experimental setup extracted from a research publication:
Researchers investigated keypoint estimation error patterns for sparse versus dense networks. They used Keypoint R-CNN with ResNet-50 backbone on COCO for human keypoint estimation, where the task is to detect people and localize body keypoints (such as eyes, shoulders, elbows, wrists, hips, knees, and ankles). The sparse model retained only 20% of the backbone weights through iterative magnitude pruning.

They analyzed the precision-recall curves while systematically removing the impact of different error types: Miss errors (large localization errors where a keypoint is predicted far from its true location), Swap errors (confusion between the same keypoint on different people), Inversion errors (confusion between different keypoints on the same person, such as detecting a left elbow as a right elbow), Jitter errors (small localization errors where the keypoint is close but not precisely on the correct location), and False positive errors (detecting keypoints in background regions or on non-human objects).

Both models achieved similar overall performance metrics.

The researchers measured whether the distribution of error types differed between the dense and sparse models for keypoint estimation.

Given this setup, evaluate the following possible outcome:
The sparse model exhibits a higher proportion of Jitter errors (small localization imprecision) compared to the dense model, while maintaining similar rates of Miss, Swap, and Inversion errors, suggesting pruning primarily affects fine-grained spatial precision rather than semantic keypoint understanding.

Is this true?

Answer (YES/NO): NO